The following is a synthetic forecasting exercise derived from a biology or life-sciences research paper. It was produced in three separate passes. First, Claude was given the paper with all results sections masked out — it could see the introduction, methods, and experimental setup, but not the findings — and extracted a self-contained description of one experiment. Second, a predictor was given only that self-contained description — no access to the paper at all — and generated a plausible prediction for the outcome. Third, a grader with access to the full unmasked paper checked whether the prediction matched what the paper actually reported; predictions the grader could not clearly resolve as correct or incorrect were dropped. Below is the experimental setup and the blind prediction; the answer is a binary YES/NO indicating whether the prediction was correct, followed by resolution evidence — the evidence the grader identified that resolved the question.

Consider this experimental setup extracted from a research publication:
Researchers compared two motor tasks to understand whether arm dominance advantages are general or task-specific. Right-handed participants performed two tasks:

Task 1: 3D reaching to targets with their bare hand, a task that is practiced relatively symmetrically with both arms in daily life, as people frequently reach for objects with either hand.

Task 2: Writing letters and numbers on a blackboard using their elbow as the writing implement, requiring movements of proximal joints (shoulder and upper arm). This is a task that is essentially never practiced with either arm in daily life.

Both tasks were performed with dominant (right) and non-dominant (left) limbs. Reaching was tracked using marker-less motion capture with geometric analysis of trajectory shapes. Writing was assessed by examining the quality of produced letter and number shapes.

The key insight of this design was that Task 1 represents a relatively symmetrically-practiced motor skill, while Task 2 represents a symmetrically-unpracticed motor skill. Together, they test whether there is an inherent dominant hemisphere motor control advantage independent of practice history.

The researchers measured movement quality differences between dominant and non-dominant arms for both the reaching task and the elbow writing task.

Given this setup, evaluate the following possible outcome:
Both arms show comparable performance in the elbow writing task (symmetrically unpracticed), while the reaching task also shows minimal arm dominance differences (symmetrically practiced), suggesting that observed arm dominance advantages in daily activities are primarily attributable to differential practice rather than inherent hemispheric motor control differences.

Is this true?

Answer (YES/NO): NO